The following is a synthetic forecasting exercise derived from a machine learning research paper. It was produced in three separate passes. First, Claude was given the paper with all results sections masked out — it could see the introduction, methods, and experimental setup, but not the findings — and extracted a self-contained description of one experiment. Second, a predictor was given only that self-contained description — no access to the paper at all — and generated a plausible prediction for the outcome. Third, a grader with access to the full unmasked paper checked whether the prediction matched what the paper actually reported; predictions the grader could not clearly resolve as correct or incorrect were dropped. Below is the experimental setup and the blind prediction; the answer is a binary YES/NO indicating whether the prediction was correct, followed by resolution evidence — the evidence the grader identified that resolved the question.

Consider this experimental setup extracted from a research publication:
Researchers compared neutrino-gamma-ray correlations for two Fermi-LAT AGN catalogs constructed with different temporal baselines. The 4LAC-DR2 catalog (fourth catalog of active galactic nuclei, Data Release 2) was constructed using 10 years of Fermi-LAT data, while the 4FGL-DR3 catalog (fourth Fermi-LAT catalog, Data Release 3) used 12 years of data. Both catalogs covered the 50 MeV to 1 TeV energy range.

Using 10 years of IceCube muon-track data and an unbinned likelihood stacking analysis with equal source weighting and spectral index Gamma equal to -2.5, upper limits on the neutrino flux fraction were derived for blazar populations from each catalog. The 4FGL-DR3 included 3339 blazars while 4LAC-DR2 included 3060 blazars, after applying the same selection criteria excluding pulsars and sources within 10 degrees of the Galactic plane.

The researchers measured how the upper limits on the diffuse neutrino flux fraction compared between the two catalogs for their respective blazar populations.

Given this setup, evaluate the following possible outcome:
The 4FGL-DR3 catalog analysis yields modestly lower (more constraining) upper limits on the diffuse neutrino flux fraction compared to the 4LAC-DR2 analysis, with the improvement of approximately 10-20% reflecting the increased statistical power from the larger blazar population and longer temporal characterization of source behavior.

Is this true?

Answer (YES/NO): NO